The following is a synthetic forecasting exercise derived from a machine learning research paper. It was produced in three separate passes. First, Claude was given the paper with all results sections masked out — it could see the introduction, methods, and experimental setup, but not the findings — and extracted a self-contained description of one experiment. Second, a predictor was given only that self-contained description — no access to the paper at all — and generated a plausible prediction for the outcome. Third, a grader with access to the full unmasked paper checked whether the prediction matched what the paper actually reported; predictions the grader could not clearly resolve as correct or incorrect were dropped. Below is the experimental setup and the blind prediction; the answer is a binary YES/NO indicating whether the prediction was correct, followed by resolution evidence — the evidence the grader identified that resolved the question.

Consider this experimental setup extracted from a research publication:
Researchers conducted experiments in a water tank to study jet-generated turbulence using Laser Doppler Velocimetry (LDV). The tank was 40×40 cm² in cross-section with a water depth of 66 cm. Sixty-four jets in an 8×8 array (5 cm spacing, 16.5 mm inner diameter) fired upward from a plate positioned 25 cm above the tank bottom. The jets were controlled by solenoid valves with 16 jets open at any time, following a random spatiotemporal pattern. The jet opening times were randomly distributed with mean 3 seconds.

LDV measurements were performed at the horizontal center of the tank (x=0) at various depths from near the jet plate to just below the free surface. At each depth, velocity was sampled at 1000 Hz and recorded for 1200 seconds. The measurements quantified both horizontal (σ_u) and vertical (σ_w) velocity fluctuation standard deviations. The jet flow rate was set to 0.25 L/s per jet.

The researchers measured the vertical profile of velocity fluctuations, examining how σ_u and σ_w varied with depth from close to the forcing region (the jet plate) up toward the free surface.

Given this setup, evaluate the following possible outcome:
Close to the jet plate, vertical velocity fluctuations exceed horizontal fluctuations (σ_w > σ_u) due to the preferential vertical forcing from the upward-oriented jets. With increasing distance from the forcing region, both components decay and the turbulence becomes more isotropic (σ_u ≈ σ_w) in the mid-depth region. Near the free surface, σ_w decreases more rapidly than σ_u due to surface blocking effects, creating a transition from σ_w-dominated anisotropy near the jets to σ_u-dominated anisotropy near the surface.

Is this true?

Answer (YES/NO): NO